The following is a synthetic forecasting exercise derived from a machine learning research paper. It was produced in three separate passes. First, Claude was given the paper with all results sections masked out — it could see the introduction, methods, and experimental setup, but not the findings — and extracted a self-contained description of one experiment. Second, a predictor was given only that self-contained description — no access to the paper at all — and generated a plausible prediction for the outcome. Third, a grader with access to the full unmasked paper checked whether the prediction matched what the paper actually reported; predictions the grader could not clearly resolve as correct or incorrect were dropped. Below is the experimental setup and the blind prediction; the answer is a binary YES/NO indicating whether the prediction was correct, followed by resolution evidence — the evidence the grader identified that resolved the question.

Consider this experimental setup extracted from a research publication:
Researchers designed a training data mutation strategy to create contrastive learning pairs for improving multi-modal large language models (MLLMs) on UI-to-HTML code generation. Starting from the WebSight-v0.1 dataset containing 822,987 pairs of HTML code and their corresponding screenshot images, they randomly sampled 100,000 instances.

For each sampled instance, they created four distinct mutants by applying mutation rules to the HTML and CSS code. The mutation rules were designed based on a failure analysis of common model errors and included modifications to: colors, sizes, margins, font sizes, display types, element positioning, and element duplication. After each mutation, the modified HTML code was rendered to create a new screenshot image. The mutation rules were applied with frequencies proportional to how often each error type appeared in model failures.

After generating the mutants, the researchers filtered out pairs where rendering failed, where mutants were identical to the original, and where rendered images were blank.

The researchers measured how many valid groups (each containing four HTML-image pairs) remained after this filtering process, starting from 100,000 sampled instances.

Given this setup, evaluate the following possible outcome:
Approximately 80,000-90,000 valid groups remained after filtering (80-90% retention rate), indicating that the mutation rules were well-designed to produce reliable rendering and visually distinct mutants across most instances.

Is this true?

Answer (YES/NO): NO